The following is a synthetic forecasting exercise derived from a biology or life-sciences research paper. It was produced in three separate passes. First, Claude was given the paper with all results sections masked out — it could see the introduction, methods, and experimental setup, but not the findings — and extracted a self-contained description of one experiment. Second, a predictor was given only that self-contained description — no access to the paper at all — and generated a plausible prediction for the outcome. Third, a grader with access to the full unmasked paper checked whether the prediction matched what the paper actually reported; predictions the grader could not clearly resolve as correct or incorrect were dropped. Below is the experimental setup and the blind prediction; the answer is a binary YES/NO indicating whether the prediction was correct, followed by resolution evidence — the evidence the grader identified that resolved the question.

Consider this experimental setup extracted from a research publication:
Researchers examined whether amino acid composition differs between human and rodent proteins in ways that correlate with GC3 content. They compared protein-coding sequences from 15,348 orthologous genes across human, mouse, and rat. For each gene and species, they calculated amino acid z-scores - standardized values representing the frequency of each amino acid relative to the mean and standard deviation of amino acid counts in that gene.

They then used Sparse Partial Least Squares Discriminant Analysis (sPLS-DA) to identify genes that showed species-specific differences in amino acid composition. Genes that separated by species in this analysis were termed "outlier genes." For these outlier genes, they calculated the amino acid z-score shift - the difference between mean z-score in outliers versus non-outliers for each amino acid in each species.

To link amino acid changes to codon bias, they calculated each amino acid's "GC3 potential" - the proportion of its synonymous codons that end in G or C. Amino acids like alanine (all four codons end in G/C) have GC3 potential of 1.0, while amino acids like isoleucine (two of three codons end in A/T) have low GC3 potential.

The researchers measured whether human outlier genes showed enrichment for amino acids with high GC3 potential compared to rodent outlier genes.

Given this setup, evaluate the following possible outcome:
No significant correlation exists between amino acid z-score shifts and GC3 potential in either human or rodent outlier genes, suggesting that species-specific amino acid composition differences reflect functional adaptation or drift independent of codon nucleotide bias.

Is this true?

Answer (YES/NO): NO